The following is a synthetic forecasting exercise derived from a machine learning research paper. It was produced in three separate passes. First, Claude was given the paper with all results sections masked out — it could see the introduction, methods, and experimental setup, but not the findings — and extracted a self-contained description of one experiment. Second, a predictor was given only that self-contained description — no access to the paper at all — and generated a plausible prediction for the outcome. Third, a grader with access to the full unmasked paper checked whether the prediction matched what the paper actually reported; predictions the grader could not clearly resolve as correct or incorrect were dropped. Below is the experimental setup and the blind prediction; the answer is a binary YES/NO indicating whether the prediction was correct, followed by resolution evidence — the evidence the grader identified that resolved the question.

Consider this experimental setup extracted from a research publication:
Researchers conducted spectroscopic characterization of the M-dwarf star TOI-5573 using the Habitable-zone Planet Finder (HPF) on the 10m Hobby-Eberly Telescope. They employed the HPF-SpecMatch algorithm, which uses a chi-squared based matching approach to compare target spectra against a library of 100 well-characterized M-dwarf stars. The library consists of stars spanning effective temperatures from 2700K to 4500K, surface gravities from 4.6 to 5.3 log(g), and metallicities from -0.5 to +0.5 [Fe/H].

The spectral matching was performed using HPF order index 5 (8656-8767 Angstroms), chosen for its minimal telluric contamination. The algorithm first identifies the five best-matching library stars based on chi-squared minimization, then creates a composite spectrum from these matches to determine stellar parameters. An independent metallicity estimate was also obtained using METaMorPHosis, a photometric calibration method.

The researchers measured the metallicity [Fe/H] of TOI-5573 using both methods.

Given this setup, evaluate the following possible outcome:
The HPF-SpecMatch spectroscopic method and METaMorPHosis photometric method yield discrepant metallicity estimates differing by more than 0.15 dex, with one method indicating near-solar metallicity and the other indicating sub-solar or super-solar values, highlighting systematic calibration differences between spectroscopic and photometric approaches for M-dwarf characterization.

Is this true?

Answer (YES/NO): NO